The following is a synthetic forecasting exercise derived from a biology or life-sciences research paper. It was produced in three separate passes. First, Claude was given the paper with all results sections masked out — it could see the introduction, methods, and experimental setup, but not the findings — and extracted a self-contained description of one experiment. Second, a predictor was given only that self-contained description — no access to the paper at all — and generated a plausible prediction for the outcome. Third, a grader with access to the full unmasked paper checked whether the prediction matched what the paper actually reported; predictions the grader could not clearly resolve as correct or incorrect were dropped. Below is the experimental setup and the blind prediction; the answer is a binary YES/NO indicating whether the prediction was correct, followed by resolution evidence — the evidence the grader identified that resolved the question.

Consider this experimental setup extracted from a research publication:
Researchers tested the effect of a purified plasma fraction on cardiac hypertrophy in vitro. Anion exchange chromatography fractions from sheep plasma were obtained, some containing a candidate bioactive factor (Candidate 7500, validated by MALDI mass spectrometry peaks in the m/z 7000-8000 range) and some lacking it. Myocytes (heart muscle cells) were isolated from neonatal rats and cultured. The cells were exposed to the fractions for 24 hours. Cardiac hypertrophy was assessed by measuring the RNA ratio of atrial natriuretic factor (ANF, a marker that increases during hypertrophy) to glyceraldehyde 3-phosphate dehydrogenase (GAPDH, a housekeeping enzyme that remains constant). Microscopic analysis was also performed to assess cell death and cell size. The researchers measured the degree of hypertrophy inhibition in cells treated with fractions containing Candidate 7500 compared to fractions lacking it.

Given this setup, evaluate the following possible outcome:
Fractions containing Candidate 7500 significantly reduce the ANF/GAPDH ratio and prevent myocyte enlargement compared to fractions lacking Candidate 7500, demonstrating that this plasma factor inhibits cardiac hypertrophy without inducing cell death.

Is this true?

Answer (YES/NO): YES